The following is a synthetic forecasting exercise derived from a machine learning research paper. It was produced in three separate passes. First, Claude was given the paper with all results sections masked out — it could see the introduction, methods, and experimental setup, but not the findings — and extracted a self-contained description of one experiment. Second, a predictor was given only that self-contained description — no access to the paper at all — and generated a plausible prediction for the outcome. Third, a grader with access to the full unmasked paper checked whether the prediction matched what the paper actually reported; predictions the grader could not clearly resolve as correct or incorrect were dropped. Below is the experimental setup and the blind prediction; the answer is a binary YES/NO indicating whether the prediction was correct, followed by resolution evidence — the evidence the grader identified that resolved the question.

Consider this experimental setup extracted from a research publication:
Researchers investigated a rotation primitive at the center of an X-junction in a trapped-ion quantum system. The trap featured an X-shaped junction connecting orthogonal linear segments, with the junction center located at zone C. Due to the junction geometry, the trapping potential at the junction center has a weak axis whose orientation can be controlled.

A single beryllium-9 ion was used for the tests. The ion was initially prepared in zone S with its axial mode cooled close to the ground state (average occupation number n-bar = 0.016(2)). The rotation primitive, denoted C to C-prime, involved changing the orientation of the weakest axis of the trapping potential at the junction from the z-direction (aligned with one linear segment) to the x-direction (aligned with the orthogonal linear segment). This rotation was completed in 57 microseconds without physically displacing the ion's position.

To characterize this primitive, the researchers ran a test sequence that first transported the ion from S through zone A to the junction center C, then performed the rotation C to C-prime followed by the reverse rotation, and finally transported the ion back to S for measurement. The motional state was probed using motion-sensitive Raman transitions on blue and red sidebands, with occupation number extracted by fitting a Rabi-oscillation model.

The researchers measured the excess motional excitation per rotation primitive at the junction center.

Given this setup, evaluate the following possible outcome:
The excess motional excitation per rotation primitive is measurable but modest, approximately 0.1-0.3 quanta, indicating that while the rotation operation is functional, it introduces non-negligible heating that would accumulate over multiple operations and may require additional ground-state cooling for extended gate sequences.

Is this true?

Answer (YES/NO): NO